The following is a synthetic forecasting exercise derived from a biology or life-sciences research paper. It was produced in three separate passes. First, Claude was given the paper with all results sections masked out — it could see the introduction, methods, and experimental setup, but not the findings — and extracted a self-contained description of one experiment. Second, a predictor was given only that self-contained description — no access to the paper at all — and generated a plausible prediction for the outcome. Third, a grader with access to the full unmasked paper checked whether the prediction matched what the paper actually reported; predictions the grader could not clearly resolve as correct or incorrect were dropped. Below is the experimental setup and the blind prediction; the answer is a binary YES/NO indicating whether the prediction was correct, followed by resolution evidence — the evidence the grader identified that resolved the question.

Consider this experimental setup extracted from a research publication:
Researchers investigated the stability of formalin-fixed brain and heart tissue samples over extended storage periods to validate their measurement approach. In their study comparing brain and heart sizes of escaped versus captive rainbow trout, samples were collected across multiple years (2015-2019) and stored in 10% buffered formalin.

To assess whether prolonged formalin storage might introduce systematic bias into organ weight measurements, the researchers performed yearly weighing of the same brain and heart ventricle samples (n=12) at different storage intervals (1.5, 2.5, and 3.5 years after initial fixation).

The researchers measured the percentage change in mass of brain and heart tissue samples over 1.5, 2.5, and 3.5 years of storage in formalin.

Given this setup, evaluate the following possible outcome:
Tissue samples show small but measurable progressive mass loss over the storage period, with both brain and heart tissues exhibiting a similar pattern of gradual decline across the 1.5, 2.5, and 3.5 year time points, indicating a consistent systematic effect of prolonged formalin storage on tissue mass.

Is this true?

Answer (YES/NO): NO